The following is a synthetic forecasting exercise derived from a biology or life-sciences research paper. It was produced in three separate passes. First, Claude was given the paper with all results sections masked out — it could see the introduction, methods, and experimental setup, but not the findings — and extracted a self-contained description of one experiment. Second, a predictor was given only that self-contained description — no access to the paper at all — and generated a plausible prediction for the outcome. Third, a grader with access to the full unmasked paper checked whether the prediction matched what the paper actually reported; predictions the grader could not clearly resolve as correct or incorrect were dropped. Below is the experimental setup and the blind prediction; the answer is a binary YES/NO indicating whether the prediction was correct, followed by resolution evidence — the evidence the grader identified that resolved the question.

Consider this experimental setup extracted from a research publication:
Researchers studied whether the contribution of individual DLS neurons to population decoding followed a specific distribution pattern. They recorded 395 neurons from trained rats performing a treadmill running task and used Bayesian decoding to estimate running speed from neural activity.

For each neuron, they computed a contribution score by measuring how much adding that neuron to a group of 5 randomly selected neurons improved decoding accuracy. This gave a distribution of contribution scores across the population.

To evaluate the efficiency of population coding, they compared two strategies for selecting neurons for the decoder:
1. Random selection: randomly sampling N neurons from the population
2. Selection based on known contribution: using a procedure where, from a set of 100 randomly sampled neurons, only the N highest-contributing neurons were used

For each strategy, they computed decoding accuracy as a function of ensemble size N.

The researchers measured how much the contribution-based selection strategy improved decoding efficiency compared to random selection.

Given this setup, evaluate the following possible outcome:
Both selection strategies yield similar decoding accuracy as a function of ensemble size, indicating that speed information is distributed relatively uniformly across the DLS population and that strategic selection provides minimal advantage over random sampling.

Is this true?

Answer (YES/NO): NO